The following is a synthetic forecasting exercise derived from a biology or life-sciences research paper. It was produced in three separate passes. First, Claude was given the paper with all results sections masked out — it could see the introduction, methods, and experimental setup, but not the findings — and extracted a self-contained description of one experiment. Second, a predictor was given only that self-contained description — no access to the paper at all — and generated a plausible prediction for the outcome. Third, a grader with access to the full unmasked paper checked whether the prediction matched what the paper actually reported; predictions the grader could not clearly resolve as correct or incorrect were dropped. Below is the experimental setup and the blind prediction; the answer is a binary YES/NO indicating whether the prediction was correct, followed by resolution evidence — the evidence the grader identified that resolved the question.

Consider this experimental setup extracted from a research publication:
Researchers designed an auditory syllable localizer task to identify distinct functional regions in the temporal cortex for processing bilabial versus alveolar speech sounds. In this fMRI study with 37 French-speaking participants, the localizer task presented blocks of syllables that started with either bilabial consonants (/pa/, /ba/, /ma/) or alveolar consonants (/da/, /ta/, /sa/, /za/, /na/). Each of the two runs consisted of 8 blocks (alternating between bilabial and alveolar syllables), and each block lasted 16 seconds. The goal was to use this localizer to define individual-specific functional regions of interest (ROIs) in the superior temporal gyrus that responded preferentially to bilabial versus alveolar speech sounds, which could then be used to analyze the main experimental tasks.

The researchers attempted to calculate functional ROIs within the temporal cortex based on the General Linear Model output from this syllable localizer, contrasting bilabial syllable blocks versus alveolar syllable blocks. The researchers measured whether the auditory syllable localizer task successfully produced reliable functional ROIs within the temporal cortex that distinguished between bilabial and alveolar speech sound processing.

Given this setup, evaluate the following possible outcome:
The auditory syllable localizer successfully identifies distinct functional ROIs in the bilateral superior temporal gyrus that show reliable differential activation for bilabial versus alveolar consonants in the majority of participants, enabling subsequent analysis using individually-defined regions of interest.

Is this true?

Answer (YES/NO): NO